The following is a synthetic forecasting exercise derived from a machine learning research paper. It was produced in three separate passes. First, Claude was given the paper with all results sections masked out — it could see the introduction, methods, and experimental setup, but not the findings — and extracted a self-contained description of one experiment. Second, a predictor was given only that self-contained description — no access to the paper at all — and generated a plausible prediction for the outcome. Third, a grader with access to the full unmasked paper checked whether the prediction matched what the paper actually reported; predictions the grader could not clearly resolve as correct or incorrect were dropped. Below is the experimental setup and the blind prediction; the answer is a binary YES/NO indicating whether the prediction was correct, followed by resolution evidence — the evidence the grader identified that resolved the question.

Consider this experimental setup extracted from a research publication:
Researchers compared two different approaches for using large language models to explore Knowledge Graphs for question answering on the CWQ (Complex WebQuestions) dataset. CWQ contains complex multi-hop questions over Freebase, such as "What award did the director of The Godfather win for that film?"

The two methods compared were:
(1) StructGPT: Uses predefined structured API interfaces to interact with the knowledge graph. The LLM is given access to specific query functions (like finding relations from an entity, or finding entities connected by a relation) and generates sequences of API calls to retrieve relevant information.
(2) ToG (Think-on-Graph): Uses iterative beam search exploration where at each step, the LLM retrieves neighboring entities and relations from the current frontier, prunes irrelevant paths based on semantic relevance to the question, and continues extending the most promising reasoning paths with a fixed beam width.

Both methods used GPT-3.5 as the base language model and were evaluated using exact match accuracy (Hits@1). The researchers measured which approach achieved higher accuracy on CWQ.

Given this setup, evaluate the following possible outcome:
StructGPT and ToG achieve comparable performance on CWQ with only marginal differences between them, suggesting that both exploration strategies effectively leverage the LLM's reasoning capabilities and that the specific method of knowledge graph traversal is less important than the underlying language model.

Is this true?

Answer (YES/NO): NO